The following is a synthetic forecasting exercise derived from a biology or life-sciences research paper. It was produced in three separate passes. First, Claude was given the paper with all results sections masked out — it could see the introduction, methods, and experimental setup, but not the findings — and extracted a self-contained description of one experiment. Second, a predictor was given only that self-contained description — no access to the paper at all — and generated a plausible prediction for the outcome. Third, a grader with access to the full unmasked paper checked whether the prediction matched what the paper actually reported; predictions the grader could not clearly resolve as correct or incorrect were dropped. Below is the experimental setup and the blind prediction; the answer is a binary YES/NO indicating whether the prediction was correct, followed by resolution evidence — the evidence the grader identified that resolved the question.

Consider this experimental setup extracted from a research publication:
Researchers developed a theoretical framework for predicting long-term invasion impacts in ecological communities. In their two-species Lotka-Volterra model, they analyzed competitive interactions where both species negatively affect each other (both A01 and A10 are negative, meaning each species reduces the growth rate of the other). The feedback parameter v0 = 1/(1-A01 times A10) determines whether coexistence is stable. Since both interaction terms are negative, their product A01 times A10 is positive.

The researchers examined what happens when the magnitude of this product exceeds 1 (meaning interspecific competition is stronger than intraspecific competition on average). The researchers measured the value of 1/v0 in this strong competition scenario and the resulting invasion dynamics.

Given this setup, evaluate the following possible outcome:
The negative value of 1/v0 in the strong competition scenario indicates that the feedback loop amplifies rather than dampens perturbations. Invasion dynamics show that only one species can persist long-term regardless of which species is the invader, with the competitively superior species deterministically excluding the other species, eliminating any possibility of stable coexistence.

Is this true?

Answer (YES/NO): NO